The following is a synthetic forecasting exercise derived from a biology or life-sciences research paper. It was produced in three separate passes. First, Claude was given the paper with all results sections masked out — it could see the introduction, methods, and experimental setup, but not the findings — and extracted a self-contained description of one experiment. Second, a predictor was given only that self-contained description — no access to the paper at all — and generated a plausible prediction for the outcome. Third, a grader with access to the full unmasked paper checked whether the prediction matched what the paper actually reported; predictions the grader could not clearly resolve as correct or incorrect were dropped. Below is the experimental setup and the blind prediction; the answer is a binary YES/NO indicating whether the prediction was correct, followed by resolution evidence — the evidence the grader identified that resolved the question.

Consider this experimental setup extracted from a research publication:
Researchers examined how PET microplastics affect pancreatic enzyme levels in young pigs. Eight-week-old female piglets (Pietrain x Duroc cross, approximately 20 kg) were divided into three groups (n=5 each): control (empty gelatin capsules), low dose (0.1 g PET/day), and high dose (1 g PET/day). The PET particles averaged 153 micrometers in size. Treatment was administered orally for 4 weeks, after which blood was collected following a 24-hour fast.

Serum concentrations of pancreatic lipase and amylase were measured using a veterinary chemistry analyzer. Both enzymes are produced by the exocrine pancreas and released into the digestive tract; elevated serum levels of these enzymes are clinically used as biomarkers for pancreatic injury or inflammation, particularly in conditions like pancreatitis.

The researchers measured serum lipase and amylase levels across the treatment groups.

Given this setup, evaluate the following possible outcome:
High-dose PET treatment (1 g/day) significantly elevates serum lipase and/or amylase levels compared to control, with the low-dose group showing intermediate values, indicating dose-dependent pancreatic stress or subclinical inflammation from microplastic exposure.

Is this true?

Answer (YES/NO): NO